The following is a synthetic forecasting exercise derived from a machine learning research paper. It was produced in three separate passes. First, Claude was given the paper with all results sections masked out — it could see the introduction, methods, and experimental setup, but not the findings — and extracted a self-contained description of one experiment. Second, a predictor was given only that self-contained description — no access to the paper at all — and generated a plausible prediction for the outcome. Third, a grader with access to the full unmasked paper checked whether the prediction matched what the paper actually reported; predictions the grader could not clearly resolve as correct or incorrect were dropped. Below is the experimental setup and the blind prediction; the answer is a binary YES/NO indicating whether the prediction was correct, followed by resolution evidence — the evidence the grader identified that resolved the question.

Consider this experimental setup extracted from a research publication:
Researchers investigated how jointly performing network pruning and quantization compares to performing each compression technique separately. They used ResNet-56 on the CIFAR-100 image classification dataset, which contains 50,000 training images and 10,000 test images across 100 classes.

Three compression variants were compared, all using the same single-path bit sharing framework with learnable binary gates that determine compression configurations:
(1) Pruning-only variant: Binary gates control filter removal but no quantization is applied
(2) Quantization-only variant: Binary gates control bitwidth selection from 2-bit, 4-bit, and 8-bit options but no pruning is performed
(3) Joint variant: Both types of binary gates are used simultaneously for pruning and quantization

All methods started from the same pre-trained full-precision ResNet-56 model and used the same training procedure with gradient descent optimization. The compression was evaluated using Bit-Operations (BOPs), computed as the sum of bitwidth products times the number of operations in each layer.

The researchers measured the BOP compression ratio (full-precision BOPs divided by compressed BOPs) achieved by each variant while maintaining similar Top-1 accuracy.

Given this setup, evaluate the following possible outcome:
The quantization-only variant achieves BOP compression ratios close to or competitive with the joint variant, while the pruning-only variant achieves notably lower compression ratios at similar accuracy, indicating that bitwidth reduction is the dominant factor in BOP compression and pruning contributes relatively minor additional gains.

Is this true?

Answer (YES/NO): YES